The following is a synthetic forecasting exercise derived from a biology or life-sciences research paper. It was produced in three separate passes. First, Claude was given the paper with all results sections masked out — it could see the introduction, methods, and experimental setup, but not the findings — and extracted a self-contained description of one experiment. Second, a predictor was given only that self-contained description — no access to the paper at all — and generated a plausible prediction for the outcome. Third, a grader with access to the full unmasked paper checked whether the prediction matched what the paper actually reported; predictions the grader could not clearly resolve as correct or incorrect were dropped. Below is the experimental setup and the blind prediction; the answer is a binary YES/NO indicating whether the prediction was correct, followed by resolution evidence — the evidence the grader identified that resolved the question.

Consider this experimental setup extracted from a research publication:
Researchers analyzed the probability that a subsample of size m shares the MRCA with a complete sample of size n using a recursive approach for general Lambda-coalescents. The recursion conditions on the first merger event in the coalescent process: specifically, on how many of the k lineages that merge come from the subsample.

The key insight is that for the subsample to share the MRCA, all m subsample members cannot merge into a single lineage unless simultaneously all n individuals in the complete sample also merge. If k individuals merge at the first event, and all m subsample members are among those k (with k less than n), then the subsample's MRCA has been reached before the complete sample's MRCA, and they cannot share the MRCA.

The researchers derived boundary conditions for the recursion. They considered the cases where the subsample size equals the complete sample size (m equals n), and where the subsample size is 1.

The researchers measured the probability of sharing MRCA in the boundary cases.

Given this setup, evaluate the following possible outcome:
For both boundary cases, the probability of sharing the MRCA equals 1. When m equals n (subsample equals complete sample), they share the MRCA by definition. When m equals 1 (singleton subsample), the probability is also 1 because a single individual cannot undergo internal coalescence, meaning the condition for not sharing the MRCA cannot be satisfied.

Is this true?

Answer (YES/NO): NO